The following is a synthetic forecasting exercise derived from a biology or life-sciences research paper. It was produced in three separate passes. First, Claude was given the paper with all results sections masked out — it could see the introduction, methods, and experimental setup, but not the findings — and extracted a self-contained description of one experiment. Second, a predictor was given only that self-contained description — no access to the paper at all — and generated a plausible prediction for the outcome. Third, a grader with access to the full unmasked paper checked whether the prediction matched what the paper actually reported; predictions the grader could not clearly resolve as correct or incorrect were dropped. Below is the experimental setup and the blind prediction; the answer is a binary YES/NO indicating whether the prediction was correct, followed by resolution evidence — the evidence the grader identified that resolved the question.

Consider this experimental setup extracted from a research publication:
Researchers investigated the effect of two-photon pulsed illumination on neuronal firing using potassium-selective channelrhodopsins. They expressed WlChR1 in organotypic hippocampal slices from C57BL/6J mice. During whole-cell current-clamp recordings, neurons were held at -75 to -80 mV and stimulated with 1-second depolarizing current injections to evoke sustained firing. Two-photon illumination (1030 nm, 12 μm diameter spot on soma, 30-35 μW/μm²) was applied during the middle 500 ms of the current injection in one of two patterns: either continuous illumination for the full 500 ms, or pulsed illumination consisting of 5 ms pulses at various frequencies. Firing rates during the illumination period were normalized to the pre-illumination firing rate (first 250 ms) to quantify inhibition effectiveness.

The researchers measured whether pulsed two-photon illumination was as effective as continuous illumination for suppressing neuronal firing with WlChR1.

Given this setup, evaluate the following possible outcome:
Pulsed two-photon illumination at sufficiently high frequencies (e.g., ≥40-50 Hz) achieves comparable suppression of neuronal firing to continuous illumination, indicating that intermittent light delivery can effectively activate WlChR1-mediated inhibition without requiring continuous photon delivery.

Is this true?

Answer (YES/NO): NO